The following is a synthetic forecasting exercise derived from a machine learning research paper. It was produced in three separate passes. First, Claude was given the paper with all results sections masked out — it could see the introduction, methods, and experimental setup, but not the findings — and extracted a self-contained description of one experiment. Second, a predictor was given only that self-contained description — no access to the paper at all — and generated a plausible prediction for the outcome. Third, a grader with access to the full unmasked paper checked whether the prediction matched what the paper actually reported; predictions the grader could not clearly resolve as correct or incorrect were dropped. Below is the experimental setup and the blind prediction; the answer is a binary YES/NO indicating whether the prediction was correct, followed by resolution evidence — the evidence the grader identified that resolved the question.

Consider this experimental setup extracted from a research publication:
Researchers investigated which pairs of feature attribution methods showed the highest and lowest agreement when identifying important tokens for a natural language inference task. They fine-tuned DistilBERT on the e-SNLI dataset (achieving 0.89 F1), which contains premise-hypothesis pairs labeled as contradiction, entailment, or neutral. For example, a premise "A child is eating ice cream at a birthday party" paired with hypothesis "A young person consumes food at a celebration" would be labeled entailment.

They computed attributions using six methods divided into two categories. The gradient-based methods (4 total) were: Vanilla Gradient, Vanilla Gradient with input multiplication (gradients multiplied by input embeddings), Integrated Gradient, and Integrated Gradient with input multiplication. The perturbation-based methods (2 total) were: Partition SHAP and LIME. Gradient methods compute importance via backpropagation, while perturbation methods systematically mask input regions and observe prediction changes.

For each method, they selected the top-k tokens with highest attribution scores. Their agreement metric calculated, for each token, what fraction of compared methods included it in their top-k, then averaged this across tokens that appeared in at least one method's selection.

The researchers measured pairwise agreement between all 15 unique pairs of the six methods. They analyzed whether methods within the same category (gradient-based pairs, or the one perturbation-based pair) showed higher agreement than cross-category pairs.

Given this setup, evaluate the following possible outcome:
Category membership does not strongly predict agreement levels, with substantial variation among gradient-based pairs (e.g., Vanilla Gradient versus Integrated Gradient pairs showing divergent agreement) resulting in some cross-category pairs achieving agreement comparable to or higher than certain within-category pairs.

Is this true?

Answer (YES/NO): YES